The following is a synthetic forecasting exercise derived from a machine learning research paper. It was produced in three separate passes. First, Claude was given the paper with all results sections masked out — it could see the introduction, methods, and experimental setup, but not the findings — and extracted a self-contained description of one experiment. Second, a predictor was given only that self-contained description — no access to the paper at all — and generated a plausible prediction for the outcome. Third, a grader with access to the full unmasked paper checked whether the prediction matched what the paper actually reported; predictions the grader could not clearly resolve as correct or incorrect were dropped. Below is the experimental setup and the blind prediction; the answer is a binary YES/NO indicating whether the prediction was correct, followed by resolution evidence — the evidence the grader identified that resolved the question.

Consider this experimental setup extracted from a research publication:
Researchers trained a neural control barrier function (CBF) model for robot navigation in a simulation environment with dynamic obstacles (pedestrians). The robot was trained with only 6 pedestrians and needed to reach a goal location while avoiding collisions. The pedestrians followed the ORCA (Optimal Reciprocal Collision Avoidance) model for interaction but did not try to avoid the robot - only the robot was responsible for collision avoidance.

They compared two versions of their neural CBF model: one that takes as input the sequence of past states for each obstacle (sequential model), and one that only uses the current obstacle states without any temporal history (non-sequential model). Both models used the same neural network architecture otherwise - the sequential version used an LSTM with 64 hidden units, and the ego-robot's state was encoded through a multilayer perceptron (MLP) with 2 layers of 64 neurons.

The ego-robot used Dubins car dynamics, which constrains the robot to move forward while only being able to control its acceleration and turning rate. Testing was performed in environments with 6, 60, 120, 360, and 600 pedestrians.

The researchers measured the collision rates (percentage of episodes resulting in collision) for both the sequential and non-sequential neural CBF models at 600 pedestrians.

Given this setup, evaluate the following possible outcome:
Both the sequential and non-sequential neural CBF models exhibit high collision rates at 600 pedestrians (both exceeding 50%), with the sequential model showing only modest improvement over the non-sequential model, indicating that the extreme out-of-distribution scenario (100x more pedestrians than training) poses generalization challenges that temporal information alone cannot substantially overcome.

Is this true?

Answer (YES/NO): NO